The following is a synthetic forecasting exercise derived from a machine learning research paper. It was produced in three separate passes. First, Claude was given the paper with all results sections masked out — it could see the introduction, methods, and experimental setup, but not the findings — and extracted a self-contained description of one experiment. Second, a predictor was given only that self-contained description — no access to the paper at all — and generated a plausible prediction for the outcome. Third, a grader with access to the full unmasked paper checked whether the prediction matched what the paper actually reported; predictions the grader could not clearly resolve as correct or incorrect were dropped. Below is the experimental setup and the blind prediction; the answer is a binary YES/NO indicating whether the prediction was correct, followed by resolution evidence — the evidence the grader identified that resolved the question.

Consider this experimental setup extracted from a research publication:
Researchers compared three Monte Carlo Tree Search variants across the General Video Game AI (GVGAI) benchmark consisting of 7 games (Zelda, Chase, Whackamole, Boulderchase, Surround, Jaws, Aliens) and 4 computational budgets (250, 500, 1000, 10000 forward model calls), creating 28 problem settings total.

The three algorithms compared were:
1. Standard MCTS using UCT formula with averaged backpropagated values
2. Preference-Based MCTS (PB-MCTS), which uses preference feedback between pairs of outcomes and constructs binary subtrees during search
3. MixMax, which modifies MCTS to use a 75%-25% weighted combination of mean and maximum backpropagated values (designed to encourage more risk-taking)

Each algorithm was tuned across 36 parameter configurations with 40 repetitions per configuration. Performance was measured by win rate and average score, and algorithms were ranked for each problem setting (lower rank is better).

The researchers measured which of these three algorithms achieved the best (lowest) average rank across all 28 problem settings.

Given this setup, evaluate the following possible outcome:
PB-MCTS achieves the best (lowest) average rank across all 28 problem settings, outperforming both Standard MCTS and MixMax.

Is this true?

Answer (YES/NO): NO